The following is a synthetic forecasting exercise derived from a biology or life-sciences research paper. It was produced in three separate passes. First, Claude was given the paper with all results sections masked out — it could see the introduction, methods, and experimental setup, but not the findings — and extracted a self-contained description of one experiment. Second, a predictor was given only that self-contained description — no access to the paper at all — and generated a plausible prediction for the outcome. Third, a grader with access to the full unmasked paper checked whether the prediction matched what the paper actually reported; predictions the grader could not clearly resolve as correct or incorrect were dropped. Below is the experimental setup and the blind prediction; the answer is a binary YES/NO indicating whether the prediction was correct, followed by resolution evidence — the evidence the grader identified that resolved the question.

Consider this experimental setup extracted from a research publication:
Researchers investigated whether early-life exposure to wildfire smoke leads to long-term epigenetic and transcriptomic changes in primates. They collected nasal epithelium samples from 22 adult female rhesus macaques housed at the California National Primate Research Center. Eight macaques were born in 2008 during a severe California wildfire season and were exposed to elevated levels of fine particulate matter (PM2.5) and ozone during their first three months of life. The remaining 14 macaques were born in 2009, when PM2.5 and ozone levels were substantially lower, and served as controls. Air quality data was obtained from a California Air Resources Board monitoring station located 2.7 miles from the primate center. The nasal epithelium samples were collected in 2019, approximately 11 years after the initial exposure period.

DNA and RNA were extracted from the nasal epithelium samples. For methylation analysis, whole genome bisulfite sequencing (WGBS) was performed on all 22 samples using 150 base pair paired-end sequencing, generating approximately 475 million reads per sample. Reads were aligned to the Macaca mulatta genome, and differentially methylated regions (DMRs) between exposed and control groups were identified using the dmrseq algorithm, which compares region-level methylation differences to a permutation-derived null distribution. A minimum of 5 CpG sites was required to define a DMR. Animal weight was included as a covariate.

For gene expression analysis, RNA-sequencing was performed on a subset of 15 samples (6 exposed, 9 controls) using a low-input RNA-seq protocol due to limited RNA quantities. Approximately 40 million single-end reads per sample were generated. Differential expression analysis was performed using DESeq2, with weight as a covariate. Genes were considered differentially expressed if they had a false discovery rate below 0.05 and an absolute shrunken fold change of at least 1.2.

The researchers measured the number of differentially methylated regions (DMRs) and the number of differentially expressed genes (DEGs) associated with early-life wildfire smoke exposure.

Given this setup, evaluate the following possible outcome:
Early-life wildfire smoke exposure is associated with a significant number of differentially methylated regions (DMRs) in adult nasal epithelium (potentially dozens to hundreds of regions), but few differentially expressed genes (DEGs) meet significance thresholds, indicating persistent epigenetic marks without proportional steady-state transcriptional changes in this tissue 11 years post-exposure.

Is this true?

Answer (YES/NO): NO